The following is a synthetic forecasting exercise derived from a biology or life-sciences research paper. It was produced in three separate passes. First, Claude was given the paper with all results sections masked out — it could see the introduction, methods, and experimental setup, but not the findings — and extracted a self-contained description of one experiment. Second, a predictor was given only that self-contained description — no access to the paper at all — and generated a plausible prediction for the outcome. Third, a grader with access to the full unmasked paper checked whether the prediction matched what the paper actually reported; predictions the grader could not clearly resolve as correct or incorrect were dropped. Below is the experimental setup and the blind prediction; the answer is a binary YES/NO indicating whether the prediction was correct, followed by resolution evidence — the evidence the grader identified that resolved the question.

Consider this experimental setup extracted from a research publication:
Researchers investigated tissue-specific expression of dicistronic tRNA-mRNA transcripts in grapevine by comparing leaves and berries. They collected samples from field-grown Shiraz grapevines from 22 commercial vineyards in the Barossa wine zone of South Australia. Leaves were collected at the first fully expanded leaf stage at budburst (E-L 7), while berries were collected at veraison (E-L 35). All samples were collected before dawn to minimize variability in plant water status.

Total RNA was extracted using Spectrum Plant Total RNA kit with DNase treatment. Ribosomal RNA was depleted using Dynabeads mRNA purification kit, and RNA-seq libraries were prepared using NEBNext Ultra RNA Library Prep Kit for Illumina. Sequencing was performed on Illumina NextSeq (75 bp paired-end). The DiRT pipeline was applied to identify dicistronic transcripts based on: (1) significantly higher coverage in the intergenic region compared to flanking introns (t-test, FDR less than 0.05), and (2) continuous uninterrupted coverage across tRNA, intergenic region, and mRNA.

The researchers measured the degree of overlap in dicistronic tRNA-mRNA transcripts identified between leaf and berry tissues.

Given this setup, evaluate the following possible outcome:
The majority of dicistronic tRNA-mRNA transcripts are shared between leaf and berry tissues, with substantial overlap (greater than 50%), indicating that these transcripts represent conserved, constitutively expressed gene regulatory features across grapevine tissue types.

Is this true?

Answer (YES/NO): NO